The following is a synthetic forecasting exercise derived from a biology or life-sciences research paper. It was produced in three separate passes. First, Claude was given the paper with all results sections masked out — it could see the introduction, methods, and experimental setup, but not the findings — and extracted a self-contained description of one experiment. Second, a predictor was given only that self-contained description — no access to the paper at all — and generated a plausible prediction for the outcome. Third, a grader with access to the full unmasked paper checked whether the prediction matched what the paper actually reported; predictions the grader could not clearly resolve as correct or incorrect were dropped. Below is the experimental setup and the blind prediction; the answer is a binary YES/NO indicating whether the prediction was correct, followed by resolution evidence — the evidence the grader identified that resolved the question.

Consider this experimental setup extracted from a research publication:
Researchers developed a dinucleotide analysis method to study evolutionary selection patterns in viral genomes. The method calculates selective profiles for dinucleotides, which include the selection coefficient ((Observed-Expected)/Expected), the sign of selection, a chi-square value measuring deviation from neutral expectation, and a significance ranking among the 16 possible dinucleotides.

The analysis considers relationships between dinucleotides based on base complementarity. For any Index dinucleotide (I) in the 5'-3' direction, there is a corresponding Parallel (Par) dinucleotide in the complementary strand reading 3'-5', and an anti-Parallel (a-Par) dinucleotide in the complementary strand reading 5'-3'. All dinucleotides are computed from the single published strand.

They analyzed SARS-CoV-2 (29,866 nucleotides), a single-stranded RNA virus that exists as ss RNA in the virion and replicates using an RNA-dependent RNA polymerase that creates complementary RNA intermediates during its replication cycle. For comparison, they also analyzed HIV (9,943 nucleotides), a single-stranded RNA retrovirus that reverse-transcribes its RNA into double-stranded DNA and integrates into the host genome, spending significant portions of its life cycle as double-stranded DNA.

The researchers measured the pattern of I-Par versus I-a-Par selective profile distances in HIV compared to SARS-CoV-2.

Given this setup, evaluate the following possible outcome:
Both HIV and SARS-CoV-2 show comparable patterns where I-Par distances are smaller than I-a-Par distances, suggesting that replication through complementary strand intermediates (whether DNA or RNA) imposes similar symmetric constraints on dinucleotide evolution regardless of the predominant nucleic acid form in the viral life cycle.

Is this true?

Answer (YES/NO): NO